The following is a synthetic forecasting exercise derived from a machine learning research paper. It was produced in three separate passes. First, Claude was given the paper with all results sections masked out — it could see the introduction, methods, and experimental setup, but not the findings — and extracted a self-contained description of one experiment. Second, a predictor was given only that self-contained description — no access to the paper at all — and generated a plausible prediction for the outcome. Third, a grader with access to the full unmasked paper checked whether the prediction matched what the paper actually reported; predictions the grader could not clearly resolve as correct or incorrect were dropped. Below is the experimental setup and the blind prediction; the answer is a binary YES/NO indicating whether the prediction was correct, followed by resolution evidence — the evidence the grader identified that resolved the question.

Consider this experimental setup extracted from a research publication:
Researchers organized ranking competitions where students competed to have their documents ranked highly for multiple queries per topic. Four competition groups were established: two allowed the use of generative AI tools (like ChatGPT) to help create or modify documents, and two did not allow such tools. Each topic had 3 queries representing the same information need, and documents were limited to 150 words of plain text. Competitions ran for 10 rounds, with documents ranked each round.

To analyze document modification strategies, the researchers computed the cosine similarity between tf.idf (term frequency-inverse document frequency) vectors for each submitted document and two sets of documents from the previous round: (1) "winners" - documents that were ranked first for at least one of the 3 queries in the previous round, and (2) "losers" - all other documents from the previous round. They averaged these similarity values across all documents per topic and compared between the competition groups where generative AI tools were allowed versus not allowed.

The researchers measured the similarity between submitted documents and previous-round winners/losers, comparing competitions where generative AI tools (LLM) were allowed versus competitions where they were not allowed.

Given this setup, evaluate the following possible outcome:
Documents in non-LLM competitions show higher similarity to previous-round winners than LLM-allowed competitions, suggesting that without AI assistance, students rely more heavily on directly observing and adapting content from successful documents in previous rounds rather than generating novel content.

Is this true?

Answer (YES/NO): YES